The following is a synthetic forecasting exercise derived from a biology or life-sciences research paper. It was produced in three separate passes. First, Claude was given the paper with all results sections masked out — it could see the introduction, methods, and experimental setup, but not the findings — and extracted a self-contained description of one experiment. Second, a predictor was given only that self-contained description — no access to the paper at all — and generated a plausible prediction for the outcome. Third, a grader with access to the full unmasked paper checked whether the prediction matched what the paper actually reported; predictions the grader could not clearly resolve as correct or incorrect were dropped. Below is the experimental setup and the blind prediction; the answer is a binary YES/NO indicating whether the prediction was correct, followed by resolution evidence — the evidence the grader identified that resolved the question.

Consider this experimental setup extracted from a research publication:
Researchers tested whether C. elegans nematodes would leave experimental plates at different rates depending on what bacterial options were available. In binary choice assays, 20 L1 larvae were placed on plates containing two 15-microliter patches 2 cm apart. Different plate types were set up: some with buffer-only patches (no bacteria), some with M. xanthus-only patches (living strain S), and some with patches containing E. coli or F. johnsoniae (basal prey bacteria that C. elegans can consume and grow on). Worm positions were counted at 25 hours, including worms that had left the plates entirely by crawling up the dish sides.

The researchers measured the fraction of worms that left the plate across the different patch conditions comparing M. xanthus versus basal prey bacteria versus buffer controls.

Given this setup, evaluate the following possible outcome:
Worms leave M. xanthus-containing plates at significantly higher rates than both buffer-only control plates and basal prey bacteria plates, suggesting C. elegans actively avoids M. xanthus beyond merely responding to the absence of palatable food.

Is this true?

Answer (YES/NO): NO